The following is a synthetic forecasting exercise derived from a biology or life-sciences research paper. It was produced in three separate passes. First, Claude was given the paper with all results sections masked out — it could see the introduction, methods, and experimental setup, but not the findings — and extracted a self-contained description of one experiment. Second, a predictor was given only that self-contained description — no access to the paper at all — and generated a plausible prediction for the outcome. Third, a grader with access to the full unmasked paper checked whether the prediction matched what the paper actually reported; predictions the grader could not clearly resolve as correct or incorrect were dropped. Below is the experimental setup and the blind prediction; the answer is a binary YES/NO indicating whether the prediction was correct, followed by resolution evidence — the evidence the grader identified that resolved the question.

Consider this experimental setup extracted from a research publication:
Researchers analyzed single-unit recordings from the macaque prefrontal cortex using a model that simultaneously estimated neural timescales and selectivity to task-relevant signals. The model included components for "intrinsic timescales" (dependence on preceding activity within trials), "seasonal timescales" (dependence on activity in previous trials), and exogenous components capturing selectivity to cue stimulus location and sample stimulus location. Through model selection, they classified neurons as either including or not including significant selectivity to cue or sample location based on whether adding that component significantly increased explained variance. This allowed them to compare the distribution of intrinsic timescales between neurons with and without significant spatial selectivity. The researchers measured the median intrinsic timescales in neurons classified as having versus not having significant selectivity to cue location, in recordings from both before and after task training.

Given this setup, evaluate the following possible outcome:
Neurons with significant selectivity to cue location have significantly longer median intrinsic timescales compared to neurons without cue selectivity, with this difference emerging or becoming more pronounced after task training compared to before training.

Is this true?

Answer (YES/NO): NO